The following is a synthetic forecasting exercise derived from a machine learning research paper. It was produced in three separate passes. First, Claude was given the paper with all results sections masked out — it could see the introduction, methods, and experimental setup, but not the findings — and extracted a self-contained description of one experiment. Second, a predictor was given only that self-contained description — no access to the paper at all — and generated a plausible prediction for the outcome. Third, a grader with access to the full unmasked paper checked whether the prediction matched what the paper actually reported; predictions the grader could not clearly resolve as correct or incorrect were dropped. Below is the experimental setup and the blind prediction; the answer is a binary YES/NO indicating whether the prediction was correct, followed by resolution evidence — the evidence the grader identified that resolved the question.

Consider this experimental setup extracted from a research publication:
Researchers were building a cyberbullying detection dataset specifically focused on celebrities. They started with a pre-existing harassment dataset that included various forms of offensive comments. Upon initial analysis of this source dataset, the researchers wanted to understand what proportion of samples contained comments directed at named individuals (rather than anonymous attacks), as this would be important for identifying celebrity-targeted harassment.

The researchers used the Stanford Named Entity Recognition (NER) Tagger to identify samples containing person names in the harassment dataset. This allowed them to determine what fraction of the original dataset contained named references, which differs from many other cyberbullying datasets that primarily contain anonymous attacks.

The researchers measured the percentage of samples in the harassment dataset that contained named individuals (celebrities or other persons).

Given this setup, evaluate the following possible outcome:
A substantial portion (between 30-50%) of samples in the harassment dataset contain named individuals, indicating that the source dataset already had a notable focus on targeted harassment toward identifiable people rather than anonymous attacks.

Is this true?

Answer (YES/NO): NO